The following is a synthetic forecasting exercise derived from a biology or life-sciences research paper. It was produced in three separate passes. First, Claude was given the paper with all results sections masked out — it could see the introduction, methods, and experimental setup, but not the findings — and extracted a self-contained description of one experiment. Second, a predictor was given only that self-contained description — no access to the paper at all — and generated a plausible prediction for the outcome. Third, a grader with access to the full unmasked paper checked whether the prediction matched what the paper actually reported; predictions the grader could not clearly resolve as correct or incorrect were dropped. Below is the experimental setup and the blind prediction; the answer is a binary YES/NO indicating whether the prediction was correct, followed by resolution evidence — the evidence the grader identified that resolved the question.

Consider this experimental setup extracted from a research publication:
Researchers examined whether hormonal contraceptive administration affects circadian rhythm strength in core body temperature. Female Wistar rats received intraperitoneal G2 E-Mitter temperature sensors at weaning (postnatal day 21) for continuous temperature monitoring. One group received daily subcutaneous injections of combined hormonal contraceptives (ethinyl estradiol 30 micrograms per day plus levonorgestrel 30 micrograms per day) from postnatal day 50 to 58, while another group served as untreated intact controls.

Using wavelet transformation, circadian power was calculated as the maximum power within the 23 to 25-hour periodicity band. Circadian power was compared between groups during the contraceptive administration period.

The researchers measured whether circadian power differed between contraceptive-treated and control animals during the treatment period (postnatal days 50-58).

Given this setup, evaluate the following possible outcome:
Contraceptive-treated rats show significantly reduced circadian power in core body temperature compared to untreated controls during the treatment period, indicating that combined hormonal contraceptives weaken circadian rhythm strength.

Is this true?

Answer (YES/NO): NO